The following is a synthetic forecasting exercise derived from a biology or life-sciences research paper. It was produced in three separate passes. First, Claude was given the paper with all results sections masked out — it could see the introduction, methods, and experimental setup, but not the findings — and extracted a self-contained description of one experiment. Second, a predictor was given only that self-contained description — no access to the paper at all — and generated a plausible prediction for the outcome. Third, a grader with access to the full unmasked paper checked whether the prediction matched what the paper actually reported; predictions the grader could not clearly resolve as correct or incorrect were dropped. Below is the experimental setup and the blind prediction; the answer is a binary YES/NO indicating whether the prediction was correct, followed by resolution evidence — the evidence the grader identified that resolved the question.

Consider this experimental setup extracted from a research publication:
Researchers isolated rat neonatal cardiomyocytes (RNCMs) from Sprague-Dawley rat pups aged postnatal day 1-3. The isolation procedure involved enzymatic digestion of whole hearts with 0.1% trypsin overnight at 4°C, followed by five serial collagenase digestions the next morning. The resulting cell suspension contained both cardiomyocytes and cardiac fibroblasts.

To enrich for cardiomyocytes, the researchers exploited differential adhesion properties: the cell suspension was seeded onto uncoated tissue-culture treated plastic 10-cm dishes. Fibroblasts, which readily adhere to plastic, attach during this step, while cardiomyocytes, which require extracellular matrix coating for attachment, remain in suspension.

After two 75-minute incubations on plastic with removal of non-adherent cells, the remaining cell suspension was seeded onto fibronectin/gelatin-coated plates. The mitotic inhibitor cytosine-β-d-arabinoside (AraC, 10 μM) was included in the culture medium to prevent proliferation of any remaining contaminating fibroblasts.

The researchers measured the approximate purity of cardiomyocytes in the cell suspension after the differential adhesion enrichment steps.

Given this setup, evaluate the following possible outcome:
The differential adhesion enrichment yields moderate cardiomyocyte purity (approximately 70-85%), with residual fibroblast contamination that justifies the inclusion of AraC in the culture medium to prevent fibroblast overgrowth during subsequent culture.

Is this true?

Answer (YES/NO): NO